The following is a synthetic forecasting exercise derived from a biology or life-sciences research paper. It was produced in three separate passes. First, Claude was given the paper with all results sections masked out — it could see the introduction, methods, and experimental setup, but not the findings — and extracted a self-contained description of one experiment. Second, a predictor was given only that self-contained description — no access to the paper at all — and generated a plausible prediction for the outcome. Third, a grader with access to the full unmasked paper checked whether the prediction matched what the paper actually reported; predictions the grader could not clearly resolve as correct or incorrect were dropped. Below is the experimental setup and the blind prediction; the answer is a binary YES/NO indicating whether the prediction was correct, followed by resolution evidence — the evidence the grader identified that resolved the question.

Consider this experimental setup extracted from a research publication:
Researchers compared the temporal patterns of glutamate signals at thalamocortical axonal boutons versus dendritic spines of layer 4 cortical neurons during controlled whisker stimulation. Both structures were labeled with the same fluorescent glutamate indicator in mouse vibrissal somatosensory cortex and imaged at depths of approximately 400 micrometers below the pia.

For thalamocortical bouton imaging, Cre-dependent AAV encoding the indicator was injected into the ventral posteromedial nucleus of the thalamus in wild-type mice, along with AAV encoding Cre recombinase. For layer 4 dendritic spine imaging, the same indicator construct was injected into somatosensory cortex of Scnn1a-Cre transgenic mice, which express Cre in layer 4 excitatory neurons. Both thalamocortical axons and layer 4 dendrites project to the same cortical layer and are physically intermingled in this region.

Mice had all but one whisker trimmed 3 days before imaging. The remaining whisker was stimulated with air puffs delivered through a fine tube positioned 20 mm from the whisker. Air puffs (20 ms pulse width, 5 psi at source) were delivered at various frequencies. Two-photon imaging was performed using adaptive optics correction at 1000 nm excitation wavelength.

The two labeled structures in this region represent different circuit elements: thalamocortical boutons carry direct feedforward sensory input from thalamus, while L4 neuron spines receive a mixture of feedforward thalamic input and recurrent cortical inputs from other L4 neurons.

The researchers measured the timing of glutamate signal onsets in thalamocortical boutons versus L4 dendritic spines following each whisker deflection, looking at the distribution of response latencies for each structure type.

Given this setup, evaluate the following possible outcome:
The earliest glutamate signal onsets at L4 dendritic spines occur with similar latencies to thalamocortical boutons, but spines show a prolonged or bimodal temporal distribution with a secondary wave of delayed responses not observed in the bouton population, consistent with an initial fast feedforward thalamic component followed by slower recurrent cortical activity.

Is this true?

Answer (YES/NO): NO